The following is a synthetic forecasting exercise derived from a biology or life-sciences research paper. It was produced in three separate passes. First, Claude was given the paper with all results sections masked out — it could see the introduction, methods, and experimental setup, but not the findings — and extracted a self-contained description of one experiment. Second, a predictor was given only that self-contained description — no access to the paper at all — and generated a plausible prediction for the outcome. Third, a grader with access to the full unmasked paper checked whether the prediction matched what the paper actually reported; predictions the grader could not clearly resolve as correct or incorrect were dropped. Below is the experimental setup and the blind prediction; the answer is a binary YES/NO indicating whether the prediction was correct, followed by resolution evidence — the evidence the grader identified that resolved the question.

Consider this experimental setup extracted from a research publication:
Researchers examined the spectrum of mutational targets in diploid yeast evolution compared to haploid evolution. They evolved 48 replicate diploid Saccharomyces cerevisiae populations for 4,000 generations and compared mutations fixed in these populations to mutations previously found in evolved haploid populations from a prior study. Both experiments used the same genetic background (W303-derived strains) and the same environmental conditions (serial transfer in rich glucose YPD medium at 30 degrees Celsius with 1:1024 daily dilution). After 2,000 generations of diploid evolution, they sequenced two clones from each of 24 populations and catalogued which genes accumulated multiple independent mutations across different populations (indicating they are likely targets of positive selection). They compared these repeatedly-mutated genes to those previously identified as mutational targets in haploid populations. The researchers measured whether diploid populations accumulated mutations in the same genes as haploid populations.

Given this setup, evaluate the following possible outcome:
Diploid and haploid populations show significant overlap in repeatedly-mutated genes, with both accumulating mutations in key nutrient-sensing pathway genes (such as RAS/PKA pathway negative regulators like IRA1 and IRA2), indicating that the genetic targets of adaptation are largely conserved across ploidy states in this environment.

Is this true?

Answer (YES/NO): NO